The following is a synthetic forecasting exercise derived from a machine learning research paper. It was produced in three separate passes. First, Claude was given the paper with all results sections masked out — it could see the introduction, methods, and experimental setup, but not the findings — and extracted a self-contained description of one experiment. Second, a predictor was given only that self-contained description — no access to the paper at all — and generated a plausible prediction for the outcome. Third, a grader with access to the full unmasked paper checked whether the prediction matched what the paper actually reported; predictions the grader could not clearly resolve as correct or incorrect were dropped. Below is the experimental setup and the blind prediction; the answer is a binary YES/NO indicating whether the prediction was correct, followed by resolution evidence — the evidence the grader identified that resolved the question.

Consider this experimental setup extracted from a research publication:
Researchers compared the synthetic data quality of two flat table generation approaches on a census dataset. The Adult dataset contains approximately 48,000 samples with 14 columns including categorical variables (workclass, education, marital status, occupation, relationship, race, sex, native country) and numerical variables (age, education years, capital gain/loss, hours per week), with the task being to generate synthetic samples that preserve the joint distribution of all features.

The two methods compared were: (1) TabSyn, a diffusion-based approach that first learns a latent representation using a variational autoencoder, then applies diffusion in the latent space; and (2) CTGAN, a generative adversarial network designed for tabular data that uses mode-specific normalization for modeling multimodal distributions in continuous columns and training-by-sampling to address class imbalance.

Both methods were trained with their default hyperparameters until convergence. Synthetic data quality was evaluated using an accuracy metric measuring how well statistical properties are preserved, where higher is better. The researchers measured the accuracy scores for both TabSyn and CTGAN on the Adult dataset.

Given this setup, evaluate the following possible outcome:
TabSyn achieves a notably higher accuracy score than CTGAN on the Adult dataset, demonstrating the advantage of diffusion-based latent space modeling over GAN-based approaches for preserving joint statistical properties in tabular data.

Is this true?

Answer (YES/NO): YES